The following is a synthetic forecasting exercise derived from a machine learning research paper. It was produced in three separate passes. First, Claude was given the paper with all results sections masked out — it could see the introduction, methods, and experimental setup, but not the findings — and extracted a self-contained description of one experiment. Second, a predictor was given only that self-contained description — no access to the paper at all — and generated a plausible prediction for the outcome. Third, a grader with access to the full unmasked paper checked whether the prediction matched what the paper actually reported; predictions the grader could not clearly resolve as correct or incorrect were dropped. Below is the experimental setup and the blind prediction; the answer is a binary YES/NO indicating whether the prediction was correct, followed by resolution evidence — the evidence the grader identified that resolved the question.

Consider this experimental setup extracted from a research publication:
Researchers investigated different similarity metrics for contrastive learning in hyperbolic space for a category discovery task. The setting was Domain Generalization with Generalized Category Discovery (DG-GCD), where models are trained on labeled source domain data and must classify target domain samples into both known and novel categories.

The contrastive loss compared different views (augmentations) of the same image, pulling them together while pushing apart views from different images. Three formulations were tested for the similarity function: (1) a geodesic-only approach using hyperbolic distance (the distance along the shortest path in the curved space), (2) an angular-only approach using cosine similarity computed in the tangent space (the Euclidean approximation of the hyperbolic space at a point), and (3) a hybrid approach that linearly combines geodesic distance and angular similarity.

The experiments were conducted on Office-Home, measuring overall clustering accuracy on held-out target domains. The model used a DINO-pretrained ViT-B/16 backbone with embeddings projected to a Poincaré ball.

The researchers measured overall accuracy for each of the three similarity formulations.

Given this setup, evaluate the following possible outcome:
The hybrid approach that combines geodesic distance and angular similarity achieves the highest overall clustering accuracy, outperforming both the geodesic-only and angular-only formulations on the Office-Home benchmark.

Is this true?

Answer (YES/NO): YES